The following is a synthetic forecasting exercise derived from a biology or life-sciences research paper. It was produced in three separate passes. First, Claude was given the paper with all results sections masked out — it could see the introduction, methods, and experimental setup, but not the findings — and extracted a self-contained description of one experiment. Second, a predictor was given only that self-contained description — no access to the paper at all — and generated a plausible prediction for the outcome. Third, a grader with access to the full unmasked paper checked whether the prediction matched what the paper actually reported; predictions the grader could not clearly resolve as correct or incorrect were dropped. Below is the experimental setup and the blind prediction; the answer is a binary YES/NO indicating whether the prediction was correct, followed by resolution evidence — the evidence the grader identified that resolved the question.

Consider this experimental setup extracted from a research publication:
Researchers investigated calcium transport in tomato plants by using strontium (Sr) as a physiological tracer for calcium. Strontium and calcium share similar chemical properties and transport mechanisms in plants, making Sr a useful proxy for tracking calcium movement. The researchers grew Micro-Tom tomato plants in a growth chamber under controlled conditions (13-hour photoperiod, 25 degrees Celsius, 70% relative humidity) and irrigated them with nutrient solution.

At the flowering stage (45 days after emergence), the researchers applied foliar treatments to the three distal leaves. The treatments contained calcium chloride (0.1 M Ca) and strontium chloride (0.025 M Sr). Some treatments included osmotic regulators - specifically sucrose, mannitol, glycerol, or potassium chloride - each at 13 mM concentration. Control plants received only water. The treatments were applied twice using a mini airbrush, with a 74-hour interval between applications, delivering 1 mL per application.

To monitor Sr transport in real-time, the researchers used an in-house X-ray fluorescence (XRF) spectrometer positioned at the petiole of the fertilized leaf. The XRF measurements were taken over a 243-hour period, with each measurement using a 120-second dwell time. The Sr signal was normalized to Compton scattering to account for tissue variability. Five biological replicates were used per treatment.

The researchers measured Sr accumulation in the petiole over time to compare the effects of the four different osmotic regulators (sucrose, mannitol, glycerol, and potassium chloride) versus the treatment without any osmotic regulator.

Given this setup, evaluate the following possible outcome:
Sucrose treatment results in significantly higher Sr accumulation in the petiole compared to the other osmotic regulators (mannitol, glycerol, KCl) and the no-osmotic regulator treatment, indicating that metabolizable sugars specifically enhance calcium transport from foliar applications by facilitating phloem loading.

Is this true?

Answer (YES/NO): YES